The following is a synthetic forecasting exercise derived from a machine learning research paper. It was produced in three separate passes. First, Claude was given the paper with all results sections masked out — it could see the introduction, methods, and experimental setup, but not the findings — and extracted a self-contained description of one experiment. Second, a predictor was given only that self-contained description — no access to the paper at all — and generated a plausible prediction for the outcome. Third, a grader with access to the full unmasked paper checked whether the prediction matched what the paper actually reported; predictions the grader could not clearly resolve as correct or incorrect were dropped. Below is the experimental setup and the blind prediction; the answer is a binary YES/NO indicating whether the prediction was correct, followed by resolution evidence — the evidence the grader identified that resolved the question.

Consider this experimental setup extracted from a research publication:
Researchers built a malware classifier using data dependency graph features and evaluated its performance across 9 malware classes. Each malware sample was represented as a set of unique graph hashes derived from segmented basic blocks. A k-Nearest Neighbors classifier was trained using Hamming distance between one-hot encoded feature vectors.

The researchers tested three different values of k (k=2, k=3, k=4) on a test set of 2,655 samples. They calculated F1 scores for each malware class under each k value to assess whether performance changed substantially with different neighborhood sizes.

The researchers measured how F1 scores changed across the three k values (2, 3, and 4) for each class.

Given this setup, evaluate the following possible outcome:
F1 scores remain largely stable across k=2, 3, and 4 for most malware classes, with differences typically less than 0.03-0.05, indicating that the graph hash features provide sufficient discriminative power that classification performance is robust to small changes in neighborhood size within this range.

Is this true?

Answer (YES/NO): YES